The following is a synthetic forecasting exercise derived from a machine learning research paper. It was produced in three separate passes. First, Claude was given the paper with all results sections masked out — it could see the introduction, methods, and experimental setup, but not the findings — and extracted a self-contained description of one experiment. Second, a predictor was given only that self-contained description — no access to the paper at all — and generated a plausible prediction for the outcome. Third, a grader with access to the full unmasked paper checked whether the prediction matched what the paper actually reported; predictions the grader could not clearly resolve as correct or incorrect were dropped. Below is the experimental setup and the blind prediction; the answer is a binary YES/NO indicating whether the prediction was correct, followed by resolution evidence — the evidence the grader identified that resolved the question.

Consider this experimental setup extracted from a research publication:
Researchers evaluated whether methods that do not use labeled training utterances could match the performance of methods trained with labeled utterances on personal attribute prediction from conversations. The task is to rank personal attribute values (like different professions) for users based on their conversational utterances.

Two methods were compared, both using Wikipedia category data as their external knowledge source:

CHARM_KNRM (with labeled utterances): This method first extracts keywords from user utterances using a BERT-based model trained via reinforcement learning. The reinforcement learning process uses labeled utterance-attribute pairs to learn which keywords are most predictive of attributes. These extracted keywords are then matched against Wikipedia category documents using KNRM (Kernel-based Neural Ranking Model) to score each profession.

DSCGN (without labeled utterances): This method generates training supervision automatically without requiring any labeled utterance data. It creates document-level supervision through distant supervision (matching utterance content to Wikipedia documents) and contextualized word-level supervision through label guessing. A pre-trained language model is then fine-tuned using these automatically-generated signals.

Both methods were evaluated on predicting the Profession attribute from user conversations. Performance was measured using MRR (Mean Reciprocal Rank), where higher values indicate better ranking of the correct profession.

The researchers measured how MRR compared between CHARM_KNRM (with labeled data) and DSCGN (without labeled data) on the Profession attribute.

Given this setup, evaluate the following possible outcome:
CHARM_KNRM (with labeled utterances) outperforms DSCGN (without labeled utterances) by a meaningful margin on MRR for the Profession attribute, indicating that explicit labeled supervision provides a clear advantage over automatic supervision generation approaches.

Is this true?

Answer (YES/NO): NO